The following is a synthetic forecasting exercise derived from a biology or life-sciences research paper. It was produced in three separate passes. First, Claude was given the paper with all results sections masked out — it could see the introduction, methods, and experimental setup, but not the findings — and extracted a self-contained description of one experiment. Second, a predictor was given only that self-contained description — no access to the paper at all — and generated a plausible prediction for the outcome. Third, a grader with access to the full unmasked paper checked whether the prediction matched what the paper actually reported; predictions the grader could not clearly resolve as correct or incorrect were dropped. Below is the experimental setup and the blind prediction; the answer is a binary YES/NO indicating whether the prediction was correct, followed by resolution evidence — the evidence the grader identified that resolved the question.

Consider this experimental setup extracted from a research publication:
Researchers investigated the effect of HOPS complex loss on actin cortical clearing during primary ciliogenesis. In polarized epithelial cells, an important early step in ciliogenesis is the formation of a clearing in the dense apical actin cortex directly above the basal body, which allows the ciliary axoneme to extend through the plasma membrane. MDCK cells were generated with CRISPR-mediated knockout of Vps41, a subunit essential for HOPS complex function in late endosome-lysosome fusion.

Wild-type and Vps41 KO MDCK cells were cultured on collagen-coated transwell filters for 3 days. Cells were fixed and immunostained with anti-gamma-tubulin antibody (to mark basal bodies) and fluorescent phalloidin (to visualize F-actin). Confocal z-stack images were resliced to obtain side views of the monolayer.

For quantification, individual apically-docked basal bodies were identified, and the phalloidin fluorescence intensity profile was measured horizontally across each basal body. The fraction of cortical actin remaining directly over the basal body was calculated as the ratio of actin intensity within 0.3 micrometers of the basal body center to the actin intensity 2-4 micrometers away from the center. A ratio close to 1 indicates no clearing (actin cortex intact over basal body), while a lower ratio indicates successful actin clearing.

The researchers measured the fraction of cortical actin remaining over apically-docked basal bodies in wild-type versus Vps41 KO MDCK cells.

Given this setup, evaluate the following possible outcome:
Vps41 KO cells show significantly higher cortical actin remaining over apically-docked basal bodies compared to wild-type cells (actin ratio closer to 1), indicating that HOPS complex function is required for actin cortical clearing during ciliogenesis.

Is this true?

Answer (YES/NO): YES